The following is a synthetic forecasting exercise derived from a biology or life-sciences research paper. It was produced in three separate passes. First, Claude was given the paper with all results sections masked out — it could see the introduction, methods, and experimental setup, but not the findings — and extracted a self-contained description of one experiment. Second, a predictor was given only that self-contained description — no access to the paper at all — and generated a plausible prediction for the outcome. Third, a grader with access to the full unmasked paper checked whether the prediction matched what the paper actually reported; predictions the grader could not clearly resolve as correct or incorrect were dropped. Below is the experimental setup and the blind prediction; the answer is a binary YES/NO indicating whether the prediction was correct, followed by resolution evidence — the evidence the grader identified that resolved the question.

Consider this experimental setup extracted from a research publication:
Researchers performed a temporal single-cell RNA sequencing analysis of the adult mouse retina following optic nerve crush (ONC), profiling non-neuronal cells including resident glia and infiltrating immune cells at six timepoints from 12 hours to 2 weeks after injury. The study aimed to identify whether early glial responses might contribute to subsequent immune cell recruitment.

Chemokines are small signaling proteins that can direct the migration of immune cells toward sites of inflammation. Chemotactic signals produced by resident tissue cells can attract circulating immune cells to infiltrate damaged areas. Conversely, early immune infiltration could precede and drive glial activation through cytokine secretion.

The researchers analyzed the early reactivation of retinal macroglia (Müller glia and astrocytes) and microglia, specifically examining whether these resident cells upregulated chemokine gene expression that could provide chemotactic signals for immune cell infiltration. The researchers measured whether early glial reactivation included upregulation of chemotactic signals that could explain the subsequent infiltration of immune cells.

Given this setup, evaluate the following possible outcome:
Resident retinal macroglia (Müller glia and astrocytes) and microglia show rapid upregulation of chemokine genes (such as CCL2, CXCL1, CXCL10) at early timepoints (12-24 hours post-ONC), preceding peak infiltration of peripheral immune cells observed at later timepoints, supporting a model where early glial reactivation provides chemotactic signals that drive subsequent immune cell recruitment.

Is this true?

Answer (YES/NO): YES